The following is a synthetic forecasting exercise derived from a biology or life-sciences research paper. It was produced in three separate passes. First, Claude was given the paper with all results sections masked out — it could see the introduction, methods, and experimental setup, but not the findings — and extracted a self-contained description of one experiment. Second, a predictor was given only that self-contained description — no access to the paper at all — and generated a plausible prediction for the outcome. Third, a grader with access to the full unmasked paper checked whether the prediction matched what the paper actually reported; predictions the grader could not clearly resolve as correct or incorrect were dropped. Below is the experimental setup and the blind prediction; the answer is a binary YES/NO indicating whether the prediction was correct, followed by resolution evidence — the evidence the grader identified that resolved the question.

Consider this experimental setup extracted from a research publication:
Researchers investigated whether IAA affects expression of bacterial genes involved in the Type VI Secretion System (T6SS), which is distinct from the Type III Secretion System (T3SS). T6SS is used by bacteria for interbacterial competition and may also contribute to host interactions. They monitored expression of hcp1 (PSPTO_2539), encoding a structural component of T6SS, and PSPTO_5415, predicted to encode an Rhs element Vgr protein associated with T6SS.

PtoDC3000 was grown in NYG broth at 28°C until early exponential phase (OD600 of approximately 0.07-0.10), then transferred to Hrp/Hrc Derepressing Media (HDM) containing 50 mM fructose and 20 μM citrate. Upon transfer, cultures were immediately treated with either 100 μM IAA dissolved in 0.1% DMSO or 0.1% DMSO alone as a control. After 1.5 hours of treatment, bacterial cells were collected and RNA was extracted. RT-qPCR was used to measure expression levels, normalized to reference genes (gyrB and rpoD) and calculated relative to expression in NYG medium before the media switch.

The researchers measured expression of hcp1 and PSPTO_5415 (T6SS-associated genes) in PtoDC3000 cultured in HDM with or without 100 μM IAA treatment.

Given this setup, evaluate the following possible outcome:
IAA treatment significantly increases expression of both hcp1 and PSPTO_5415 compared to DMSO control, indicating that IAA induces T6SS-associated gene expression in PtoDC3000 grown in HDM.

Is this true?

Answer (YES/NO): YES